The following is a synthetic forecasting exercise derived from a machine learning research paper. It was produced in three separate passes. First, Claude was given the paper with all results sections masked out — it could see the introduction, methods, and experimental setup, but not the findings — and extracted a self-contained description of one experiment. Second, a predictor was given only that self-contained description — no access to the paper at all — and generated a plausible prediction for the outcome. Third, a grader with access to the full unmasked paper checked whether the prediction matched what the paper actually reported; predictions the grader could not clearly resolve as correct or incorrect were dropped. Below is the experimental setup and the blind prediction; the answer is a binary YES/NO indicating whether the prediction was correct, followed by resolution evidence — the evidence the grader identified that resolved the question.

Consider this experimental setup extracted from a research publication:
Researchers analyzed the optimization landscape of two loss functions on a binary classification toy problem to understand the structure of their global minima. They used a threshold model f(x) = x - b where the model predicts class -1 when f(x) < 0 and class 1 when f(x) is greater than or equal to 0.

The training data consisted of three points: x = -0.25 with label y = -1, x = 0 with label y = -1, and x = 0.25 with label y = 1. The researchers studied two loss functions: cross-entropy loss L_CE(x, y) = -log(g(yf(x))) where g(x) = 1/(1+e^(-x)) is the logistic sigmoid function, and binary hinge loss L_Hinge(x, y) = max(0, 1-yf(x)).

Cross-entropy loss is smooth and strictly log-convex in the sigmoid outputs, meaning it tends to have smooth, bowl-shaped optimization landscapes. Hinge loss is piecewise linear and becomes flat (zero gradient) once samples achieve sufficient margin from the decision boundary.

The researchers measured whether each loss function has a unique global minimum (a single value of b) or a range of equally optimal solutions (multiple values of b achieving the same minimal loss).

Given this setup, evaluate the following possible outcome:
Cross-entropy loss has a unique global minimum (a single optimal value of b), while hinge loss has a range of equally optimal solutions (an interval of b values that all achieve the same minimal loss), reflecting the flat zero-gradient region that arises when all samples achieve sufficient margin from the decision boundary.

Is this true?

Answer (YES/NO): YES